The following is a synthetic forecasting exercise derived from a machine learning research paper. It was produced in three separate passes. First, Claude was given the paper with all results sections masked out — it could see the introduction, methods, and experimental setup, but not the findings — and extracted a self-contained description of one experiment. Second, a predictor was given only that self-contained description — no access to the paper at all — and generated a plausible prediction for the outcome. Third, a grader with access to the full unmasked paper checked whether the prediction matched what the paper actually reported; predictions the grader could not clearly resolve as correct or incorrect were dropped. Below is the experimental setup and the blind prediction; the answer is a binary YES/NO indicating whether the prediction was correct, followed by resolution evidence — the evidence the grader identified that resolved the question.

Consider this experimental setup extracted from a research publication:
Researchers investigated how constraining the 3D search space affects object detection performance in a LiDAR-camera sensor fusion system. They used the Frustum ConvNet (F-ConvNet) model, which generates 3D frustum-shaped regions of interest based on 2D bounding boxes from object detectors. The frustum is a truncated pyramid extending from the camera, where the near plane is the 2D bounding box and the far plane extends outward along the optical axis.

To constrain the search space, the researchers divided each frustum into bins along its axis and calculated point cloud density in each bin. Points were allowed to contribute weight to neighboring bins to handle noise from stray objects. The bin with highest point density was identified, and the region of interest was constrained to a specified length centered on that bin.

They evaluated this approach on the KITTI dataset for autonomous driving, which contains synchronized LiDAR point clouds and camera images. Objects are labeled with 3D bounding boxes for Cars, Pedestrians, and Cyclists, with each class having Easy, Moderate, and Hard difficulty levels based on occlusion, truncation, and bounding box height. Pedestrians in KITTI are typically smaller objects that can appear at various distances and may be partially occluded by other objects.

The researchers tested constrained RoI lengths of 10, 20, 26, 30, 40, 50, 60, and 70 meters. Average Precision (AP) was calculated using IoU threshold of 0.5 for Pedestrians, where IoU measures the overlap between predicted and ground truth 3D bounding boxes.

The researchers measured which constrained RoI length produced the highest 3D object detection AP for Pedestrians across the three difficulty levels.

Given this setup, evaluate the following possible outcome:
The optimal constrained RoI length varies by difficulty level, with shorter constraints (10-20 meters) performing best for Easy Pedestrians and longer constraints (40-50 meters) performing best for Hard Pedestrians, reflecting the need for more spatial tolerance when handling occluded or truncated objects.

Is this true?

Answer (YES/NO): NO